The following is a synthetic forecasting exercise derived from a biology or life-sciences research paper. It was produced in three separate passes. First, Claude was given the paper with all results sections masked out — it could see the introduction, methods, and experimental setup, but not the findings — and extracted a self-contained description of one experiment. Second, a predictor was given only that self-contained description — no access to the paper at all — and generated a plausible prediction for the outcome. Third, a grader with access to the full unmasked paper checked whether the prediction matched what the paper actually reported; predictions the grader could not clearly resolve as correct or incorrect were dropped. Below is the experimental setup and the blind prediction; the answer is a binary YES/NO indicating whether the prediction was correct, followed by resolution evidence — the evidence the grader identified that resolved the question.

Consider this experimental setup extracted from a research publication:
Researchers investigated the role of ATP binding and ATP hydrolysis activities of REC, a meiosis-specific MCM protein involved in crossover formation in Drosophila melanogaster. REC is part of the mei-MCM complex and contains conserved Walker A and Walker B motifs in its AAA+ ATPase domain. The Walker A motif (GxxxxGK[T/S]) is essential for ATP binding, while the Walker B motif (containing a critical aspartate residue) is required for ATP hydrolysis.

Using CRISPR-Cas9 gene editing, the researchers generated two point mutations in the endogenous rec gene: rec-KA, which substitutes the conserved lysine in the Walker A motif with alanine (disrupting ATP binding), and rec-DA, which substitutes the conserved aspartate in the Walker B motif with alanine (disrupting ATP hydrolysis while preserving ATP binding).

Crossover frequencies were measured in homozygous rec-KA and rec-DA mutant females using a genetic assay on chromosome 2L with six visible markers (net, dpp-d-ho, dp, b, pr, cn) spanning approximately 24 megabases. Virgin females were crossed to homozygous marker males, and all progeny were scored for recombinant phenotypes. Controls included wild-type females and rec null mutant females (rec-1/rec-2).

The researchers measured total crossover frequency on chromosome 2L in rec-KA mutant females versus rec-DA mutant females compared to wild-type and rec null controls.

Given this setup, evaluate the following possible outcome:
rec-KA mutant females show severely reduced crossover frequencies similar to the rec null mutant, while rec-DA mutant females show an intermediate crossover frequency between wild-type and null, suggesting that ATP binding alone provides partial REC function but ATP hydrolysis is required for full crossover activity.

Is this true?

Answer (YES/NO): NO